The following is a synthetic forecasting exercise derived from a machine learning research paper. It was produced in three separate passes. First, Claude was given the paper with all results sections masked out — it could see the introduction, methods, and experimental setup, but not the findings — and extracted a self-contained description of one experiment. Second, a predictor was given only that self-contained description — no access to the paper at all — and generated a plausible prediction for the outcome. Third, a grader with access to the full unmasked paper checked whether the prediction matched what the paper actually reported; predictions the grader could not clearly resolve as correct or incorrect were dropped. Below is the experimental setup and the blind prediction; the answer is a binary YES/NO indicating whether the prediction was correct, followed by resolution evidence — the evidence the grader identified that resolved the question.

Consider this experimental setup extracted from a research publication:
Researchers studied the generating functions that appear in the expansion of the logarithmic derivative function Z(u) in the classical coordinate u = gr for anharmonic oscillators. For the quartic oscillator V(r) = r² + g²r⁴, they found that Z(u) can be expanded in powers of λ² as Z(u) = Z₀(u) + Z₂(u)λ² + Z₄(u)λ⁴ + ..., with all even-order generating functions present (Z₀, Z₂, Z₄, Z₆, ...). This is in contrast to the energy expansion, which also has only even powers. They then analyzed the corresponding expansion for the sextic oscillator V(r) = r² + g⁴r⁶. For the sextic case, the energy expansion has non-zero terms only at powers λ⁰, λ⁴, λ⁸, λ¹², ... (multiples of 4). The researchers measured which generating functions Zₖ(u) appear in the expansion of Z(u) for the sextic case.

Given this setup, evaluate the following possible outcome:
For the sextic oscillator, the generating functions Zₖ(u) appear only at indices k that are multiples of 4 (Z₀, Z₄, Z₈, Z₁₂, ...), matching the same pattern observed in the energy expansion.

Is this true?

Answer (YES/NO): NO